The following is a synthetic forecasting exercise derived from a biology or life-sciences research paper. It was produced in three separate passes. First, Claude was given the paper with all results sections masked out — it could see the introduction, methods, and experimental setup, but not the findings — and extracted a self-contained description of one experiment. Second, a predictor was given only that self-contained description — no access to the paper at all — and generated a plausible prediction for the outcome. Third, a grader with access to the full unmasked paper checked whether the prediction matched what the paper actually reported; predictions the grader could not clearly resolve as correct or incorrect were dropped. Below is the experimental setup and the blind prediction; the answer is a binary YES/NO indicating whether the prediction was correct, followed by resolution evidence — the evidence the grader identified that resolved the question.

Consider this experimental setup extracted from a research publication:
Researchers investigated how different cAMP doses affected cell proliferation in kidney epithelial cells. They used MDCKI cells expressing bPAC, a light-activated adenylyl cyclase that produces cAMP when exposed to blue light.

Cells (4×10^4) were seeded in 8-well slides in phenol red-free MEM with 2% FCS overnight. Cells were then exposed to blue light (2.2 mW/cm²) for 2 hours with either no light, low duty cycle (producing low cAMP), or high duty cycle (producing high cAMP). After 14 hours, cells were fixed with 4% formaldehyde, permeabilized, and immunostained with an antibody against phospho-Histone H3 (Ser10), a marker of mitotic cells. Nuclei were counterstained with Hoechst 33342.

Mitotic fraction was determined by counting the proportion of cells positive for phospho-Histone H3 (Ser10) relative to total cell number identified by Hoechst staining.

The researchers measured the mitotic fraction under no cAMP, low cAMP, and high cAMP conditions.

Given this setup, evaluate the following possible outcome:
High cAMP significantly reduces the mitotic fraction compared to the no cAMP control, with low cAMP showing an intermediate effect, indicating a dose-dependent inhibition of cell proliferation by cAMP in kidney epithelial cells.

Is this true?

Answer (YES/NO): NO